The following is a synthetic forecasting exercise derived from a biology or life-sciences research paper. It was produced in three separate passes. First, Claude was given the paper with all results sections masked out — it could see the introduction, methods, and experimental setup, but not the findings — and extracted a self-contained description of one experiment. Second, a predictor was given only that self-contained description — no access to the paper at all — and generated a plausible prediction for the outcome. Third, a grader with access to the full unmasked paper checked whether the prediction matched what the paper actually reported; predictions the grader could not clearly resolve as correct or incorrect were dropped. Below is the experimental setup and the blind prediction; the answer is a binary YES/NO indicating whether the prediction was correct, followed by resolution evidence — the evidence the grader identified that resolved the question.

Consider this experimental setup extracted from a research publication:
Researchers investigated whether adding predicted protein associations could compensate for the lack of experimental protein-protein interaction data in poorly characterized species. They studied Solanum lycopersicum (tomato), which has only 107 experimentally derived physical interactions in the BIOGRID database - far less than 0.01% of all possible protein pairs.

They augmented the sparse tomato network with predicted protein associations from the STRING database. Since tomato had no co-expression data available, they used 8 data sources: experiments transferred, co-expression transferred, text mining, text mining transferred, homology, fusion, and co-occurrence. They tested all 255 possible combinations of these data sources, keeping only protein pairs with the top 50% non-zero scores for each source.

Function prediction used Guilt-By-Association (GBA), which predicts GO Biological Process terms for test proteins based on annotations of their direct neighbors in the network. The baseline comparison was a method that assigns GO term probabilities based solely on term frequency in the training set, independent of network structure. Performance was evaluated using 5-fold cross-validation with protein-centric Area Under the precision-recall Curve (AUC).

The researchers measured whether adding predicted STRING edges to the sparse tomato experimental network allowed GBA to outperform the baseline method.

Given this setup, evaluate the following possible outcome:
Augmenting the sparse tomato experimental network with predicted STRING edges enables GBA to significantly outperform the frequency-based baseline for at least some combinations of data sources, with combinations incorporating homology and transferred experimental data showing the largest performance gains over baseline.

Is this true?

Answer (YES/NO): NO